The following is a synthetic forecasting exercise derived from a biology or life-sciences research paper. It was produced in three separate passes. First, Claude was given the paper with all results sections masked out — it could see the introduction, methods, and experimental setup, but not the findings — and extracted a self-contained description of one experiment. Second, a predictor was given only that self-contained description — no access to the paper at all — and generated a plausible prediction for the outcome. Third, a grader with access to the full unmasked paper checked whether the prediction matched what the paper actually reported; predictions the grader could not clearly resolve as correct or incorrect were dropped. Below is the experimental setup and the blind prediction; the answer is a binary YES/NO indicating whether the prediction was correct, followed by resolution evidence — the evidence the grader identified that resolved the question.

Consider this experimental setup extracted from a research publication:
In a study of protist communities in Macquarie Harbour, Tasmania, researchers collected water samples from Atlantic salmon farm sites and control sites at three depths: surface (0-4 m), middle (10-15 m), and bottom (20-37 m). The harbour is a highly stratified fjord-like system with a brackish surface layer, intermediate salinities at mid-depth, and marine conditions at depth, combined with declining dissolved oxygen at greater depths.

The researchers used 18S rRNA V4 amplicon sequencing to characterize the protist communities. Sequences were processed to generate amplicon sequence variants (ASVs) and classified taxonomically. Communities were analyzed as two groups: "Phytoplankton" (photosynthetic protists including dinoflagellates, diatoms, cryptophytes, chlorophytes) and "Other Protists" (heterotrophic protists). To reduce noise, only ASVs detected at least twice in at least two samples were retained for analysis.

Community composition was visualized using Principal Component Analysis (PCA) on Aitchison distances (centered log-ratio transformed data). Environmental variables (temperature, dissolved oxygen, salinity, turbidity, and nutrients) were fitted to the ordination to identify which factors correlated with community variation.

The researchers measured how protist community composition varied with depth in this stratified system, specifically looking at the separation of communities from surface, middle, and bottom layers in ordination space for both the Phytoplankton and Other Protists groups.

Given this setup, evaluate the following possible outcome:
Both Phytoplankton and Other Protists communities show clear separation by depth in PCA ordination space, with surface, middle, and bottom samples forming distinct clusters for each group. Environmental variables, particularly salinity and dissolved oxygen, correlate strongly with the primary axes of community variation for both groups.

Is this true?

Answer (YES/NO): NO